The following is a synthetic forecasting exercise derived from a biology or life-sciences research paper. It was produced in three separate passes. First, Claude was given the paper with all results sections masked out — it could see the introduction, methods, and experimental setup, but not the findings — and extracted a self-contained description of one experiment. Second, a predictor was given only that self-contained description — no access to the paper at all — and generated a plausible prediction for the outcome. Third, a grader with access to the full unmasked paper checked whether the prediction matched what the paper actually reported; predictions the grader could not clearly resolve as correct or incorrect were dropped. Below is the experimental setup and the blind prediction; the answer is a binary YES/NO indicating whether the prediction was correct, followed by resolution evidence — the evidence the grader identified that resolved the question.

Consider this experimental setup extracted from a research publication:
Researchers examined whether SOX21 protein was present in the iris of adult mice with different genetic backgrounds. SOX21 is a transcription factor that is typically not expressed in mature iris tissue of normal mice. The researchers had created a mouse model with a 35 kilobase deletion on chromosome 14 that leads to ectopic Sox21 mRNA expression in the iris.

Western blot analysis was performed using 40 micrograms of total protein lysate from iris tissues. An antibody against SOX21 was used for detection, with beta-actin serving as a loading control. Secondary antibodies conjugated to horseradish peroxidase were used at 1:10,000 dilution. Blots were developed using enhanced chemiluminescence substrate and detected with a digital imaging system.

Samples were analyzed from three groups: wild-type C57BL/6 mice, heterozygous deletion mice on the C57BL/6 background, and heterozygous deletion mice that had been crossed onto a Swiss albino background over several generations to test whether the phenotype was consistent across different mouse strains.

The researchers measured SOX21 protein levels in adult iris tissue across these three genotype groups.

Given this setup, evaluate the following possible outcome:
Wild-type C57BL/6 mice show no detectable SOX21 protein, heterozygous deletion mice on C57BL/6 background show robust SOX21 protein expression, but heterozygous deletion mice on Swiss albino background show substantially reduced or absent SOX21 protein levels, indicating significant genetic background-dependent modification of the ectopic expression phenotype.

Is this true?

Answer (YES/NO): NO